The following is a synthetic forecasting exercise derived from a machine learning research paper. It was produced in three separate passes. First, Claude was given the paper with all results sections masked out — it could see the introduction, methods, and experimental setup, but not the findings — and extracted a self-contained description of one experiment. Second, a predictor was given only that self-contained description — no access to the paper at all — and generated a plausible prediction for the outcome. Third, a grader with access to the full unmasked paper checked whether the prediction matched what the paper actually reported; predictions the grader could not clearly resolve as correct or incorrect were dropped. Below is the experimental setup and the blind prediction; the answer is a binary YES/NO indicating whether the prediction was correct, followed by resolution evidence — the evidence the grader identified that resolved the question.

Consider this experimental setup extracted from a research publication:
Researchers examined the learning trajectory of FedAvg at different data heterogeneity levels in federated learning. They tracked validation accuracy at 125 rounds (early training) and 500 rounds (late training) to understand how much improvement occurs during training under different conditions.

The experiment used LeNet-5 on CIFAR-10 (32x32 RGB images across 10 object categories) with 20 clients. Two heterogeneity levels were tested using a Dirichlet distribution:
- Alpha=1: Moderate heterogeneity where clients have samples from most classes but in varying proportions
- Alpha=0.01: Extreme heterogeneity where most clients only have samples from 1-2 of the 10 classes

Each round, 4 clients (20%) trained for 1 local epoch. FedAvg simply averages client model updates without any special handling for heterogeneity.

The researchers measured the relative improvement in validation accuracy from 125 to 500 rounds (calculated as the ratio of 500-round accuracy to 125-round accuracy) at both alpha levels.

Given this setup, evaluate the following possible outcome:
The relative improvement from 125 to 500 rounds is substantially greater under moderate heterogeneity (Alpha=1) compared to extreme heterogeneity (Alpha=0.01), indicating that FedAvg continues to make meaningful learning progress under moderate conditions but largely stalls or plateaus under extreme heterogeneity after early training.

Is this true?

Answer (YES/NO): NO